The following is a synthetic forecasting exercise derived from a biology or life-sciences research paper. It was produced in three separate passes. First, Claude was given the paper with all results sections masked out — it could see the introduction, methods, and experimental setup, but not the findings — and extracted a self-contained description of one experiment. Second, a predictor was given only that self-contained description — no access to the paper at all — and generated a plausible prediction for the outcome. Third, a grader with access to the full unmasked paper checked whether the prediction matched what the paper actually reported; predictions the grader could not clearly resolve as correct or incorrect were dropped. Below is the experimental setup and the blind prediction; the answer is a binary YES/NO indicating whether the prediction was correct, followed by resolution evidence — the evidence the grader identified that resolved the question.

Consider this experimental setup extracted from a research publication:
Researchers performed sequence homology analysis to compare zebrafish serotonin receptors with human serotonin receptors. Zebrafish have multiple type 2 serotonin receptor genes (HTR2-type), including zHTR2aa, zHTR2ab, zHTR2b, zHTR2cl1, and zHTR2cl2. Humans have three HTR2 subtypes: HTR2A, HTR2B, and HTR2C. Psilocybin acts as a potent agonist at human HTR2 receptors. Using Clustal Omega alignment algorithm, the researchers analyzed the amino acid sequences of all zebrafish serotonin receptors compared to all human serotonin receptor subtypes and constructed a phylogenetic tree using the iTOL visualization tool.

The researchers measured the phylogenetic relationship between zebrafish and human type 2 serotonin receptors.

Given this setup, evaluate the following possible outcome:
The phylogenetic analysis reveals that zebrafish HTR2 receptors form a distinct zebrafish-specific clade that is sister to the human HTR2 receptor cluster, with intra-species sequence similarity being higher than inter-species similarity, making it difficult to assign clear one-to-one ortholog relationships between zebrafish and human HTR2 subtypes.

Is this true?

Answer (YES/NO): NO